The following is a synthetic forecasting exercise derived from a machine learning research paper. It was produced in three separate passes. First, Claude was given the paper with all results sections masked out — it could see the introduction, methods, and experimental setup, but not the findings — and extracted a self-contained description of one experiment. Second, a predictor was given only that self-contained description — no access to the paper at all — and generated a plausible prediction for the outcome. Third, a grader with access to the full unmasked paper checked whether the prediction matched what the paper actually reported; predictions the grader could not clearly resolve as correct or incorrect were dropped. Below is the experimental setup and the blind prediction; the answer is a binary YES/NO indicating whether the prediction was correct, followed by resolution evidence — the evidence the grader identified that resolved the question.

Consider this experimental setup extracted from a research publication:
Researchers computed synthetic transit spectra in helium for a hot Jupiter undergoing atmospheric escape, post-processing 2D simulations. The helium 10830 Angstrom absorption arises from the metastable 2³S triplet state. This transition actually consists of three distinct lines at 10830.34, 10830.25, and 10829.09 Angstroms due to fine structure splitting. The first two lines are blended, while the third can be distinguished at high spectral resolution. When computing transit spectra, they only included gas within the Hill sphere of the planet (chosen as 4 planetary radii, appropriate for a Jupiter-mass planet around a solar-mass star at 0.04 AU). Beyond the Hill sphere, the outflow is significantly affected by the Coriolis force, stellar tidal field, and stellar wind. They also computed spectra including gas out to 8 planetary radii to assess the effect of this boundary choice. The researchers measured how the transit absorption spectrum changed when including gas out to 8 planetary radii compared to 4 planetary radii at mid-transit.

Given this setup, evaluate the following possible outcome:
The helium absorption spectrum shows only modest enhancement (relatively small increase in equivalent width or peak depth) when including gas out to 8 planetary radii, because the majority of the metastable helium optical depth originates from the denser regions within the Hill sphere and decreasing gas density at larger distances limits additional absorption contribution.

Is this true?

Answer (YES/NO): YES